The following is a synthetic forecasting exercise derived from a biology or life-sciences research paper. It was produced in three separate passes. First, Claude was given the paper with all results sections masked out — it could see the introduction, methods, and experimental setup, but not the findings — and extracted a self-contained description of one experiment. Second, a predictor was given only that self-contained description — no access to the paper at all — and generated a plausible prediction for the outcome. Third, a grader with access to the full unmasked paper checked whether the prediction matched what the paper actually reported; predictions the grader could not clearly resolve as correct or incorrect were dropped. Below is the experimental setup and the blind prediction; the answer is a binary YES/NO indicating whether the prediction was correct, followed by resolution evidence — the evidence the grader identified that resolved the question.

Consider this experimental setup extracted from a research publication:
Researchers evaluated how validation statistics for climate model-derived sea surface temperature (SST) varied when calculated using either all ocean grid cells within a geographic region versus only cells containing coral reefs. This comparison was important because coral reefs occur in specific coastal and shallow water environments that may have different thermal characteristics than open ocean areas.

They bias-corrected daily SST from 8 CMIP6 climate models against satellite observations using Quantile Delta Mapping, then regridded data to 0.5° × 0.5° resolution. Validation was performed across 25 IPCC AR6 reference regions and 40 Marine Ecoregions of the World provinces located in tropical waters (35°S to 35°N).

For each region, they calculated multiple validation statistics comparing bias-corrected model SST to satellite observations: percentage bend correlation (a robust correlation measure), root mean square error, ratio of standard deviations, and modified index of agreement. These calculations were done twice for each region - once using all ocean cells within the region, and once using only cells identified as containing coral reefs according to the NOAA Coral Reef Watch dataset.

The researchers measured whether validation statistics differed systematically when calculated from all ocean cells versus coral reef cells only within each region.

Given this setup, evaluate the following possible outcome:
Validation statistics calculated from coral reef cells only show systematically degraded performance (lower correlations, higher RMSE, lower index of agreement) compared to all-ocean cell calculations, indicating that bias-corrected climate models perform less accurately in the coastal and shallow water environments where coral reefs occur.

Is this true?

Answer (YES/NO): NO